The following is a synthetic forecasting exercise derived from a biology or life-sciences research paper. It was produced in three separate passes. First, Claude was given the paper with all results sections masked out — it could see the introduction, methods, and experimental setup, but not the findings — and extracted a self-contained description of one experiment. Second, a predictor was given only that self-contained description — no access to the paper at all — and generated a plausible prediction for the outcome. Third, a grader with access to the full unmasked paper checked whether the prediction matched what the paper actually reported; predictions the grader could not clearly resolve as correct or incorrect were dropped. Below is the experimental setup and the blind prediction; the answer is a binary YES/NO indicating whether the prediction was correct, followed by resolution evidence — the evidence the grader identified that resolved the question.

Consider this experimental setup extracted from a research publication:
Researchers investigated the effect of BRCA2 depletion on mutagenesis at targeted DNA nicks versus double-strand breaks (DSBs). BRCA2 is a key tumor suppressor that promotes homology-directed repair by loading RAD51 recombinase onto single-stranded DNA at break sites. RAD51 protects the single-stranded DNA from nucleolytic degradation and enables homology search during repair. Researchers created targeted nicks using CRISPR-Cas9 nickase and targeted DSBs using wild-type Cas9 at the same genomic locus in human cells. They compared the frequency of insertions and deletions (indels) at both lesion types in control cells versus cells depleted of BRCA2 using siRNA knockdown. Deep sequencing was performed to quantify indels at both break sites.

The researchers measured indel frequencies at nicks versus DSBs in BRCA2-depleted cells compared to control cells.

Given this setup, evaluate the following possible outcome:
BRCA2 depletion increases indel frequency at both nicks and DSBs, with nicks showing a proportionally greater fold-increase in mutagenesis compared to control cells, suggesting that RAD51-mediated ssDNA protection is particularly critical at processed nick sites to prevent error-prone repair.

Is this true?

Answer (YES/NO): NO